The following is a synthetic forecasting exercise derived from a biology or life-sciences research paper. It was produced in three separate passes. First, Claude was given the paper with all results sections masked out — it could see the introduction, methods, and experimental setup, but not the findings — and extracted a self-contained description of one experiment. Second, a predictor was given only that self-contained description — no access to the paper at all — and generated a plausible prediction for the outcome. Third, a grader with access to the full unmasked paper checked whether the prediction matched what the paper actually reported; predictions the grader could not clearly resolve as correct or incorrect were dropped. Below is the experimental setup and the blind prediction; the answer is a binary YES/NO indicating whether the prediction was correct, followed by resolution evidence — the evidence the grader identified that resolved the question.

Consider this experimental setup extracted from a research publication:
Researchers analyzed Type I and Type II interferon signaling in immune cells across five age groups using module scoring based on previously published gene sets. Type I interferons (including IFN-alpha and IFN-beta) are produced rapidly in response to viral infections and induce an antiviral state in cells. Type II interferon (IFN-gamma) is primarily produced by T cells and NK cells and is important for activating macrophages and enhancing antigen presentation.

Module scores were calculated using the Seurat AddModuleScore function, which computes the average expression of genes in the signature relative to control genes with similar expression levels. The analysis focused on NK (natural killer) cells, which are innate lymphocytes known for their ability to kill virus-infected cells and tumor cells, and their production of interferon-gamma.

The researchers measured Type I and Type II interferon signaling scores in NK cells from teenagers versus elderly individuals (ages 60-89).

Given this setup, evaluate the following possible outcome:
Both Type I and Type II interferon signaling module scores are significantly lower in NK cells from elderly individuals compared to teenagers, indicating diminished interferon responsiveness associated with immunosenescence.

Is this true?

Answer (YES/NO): YES